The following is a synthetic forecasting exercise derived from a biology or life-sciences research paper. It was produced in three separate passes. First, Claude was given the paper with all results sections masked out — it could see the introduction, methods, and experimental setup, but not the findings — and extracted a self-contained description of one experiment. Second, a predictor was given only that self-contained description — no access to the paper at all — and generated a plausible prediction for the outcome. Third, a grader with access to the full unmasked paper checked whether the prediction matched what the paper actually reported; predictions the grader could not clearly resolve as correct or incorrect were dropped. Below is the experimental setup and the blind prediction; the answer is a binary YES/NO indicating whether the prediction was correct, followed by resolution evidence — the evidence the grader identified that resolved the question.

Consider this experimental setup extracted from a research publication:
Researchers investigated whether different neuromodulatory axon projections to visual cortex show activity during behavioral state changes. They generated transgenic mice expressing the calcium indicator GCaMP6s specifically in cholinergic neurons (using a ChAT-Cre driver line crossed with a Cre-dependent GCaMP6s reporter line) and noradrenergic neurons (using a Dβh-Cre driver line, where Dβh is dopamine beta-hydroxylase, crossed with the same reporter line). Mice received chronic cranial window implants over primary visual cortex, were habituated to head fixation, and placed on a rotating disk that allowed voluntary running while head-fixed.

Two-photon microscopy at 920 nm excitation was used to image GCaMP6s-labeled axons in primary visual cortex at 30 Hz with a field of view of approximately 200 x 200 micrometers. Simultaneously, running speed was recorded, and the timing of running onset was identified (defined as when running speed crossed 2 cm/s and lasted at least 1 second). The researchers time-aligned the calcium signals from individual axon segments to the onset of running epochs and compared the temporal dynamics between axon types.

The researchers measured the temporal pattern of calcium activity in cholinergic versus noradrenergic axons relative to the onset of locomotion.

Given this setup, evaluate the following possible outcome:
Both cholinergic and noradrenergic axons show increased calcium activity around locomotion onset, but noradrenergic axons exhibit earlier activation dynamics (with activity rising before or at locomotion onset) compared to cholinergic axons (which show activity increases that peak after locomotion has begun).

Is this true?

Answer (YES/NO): NO